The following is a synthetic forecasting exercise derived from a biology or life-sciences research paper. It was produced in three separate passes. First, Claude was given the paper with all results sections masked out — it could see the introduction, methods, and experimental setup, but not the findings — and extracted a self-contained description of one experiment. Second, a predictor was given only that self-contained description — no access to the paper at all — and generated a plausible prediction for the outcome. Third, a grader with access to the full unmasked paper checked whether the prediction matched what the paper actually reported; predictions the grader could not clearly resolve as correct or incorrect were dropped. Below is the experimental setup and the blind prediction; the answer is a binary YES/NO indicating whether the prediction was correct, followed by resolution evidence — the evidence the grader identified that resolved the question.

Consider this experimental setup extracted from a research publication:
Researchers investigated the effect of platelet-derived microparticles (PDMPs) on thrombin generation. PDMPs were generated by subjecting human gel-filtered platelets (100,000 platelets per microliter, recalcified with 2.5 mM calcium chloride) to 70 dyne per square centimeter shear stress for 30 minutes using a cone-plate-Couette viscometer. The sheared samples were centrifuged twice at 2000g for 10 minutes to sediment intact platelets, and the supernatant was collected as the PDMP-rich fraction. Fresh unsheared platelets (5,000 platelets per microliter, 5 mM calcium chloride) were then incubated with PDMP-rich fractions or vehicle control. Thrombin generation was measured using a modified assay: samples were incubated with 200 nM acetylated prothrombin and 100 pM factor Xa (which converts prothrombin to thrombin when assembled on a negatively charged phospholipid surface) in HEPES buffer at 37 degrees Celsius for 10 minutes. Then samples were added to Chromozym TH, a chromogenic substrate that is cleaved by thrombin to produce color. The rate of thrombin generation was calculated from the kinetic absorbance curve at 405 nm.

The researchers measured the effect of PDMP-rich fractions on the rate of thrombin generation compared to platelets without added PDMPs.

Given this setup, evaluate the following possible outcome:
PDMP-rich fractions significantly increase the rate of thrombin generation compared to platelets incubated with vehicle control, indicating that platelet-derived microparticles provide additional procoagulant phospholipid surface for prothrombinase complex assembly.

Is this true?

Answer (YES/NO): YES